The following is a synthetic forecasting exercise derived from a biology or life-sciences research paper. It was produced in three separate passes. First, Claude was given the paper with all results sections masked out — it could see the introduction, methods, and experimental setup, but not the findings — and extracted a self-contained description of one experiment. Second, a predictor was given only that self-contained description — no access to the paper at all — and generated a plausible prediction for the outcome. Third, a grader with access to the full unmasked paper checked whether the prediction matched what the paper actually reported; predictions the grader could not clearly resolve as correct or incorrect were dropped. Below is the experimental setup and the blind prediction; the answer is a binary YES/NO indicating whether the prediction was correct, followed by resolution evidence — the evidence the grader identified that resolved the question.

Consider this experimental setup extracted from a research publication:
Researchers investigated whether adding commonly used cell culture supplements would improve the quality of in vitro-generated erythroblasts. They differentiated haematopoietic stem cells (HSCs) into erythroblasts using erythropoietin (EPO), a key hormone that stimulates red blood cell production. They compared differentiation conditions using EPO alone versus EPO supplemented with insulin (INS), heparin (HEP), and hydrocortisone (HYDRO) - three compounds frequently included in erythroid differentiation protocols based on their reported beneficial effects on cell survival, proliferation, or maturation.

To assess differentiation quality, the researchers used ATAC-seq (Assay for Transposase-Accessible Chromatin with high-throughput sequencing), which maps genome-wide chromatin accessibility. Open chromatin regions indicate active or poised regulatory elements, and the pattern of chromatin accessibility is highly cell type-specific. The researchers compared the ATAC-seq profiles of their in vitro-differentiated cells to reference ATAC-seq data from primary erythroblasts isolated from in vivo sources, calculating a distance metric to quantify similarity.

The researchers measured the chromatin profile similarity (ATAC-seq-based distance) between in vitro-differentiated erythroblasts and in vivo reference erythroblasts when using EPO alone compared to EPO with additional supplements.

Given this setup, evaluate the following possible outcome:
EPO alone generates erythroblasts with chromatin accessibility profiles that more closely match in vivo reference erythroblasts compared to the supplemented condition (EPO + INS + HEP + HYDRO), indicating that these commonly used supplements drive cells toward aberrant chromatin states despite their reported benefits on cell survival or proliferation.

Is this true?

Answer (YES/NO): YES